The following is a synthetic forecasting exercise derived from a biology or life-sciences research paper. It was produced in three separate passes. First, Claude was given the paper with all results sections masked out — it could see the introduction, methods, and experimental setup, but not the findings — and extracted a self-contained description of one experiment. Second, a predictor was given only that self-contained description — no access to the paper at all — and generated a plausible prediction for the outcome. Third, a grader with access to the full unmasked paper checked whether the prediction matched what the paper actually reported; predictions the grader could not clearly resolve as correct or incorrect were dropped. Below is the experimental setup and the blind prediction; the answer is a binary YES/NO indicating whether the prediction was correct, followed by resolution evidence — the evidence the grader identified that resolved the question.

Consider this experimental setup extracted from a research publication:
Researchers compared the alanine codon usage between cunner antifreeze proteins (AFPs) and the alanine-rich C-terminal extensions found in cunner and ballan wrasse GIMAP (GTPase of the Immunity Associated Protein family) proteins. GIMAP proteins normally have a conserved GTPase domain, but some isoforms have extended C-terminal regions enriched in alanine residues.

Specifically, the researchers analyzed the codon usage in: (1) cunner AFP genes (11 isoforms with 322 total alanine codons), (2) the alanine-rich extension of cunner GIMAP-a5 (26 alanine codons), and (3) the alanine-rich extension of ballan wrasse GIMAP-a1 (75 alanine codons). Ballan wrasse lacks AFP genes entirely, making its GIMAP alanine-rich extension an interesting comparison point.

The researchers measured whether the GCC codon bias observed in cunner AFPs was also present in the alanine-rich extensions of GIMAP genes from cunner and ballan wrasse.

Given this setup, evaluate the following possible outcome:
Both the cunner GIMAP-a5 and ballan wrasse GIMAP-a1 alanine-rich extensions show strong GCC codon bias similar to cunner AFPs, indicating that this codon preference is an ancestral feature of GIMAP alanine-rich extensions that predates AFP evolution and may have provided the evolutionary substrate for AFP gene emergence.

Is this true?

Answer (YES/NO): NO